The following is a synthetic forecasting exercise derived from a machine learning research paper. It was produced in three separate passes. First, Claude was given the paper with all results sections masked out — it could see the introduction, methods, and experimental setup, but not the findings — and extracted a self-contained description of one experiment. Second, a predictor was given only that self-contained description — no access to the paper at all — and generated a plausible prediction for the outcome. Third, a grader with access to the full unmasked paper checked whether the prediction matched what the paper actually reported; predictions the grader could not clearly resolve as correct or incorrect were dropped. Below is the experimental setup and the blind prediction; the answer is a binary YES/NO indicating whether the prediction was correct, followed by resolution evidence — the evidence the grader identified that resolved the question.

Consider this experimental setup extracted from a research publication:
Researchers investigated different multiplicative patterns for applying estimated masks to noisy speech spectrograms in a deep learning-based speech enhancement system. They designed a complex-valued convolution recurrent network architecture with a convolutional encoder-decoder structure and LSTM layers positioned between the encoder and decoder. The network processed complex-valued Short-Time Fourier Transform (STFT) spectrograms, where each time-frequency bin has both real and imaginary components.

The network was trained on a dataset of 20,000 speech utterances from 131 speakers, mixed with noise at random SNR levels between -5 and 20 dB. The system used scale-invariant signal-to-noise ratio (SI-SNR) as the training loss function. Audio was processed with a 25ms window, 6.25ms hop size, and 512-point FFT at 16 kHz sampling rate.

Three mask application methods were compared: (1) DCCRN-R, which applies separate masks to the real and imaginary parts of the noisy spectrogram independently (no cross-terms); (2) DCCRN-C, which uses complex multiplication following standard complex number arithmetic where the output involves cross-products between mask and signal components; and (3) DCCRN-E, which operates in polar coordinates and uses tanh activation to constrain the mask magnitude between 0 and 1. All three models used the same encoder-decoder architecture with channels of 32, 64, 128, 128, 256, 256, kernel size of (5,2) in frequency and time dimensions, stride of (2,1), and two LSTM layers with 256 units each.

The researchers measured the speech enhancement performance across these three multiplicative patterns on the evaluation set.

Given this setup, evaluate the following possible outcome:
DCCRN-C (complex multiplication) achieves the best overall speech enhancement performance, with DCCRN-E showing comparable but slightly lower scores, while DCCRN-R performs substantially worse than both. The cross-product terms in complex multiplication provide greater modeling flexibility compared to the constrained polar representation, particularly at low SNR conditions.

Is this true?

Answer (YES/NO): NO